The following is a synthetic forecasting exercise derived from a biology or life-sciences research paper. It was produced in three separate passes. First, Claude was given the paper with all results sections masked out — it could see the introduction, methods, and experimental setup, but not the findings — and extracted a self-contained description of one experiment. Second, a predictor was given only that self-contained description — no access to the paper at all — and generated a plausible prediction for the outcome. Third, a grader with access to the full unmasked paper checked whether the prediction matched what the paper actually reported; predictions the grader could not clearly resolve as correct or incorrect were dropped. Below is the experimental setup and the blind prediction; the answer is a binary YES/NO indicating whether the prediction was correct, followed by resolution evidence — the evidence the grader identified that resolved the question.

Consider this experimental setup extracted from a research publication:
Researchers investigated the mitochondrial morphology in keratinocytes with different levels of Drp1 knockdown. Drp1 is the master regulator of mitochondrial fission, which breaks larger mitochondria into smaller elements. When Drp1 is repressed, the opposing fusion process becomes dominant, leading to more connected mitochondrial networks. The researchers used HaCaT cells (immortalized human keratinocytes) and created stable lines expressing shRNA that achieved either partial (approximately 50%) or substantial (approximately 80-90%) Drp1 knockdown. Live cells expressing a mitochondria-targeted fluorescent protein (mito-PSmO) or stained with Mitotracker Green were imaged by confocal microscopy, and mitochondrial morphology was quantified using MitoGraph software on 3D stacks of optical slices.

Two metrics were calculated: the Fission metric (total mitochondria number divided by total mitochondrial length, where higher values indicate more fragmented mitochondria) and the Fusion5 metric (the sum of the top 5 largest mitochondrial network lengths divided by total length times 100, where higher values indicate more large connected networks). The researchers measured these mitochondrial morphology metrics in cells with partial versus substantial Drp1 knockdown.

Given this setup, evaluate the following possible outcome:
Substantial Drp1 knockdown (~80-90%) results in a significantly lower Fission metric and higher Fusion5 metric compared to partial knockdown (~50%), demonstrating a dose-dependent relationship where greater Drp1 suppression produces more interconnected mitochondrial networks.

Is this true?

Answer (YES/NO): YES